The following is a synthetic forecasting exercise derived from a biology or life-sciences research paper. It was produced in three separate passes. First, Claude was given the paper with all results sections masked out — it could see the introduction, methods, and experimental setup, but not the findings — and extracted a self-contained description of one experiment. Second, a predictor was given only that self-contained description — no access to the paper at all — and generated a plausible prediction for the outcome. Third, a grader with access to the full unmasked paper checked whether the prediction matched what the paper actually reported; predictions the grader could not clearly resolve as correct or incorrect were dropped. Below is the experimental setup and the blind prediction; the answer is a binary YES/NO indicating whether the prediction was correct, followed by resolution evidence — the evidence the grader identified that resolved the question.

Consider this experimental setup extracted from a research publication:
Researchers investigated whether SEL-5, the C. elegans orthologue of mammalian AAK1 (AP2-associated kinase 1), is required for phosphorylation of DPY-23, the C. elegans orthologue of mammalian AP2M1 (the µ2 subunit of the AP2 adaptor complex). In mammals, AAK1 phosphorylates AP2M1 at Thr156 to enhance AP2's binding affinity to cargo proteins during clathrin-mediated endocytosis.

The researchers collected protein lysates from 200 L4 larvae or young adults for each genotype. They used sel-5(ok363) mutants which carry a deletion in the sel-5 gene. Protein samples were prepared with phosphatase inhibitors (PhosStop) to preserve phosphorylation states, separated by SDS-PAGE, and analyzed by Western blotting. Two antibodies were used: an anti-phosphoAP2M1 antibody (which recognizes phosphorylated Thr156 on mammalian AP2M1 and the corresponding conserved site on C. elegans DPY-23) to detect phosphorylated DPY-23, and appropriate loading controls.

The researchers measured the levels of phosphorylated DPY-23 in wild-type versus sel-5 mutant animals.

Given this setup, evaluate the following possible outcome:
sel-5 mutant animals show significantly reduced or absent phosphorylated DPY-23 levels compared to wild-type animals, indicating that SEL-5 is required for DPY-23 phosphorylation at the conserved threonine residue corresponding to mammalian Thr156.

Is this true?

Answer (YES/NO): YES